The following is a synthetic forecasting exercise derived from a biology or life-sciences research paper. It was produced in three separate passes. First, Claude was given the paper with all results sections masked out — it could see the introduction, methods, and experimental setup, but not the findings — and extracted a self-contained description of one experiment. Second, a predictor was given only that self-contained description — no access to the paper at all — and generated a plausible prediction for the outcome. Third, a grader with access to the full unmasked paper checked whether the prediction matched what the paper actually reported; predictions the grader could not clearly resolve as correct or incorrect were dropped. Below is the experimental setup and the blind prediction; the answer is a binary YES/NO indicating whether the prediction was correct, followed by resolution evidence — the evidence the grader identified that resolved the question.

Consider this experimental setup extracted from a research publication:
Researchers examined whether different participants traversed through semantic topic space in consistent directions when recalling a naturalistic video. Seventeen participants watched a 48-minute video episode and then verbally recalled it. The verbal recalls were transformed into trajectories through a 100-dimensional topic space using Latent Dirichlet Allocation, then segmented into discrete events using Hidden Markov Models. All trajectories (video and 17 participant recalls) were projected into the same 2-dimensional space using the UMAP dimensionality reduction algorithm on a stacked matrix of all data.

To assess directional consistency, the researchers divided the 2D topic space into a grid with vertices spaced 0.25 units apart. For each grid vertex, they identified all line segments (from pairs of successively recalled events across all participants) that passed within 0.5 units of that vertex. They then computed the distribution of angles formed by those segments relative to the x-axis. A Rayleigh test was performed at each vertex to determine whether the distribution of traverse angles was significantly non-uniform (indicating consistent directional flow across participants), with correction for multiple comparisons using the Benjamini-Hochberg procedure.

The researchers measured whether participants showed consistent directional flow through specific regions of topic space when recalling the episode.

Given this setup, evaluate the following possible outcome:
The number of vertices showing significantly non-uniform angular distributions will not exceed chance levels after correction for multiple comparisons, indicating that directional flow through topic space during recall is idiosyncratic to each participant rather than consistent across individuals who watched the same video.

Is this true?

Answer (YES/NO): NO